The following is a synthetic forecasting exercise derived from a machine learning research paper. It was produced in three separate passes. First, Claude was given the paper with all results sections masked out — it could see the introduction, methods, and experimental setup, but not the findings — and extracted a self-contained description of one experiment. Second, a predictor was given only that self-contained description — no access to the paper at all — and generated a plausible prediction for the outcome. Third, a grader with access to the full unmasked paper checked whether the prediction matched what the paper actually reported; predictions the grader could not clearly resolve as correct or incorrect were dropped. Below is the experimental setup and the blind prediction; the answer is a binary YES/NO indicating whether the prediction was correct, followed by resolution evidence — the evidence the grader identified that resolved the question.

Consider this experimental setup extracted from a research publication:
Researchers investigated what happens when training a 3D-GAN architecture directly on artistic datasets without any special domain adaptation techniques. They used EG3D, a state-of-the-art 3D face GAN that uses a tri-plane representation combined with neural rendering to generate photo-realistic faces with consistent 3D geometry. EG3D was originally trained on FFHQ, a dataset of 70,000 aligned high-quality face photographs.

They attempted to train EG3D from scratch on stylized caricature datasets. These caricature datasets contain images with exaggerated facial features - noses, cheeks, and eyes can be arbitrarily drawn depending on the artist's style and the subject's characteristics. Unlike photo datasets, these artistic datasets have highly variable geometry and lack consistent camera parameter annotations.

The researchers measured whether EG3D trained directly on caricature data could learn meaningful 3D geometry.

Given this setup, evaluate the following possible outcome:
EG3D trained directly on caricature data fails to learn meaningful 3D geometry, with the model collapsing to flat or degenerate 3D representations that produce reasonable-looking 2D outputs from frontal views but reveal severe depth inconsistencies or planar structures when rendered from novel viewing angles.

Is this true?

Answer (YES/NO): YES